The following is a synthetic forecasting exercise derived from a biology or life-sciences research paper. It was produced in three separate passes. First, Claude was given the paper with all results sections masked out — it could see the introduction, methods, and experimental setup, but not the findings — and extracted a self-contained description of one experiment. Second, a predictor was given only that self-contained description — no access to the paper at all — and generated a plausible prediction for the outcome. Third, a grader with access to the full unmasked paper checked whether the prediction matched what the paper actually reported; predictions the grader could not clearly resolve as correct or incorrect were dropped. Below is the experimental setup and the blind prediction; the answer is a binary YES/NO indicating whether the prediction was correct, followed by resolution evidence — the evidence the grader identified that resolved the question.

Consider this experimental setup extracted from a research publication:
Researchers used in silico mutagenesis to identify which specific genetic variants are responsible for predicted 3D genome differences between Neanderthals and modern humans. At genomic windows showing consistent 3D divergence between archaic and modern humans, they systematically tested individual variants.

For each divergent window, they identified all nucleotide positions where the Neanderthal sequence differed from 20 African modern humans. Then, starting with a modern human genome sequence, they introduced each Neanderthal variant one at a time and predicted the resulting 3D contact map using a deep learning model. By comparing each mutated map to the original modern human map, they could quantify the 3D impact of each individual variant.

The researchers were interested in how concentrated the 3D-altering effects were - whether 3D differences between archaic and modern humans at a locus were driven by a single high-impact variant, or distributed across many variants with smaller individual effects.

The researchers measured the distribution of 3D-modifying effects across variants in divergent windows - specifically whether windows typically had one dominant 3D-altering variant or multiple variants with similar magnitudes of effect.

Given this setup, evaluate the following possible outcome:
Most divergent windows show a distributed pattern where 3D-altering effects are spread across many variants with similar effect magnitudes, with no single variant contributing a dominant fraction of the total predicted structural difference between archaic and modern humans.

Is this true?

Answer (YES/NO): NO